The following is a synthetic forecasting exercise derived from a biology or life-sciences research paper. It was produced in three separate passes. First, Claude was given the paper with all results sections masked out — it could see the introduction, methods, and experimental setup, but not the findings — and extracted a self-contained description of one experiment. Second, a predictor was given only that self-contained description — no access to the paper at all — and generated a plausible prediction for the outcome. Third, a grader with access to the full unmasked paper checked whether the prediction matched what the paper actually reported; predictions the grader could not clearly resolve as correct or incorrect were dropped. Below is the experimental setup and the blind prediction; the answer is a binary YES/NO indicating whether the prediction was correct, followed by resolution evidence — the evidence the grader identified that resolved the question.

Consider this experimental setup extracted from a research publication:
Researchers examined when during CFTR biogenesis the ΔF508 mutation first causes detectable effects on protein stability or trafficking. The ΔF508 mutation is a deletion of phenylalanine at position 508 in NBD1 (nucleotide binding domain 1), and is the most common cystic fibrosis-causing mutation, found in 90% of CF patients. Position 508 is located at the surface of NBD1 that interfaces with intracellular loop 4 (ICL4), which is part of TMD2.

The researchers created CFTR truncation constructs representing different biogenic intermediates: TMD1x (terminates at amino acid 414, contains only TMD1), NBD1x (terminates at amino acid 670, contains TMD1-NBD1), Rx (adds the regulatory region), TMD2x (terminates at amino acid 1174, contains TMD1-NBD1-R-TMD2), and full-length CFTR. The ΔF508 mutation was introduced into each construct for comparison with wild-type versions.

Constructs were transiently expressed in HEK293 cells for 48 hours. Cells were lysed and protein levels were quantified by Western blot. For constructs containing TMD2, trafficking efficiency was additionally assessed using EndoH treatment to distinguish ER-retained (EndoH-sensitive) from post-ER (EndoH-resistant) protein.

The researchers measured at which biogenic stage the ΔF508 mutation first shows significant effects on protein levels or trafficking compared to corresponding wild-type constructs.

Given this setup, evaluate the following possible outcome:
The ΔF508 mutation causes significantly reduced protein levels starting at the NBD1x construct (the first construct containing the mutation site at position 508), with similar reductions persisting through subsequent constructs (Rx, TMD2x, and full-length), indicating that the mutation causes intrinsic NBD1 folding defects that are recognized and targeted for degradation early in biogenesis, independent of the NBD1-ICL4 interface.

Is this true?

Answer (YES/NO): NO